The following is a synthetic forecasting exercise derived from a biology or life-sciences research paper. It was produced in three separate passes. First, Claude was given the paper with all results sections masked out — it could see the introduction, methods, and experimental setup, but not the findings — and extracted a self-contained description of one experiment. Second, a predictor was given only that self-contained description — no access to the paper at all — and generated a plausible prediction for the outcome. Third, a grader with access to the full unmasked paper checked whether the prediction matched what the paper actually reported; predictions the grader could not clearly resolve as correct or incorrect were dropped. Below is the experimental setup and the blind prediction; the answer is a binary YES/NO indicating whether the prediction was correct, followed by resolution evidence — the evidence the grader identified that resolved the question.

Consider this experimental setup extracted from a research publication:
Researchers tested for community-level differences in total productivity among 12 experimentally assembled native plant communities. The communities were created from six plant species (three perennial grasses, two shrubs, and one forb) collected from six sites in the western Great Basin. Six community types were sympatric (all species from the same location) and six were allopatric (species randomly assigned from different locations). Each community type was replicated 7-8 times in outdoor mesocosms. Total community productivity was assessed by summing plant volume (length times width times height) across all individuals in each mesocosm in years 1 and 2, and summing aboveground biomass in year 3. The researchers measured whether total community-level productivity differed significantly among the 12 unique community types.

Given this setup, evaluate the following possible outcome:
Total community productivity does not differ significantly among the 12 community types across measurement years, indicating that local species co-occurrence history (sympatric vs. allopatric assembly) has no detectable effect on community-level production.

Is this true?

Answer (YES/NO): NO